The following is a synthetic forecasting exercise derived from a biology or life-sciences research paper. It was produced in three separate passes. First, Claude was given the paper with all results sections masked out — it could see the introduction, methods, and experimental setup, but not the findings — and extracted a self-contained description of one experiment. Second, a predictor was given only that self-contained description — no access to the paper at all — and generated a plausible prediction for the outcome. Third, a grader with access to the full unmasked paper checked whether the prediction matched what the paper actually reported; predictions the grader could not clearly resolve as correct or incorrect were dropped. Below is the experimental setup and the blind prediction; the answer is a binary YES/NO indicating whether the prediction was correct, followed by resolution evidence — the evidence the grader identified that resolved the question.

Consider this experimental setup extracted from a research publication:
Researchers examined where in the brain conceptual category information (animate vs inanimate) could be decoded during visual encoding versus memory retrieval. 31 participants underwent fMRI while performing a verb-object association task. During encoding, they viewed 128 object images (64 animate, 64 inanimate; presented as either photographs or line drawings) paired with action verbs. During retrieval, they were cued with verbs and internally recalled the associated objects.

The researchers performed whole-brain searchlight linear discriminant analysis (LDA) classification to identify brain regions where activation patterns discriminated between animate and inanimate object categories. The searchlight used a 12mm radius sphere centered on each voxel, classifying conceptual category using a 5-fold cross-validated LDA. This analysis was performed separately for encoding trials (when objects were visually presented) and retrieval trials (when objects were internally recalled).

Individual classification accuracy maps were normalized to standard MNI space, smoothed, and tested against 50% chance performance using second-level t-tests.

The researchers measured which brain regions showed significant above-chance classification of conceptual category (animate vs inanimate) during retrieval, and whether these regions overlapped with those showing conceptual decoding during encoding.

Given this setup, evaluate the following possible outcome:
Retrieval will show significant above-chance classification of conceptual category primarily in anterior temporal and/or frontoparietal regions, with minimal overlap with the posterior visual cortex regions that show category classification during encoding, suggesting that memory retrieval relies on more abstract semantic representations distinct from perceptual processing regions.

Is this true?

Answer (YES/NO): NO